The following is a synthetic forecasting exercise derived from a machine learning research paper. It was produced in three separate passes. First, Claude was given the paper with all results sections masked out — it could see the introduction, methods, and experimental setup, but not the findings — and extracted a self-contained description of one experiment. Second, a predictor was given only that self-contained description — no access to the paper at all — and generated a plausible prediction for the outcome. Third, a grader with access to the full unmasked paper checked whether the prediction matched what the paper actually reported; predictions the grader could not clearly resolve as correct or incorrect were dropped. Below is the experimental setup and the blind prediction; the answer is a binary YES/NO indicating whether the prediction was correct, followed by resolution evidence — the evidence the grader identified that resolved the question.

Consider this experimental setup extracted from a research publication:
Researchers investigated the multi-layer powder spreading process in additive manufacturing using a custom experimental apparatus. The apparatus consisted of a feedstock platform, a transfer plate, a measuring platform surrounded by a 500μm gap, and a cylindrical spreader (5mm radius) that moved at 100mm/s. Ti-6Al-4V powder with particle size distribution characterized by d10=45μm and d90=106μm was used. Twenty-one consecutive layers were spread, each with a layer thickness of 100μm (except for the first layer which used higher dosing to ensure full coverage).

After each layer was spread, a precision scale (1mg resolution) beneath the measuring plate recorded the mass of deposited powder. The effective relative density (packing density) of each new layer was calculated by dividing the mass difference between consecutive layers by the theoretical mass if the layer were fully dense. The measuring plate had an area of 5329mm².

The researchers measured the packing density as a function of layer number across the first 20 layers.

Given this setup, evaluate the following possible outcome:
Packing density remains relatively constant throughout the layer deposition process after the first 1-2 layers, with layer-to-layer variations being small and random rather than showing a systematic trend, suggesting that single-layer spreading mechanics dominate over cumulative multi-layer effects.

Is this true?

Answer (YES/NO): NO